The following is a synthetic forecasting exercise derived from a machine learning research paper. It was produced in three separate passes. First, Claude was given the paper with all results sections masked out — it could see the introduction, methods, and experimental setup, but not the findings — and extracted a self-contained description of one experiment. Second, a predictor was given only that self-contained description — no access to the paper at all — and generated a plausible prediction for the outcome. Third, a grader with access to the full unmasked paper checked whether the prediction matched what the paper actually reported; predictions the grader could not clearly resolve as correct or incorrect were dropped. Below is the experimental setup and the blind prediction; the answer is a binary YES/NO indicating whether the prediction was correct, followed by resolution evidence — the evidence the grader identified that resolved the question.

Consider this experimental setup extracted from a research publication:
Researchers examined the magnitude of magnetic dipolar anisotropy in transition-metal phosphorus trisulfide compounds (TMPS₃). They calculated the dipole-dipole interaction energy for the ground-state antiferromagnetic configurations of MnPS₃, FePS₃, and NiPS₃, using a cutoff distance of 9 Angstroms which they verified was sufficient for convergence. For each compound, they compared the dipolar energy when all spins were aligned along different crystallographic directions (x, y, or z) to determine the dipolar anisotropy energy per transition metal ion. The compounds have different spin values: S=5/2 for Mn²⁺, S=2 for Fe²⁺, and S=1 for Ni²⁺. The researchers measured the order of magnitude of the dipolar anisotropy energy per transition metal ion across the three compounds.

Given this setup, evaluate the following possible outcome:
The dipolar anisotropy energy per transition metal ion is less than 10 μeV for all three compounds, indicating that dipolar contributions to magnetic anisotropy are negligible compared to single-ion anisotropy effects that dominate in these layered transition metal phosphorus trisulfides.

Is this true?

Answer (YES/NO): NO